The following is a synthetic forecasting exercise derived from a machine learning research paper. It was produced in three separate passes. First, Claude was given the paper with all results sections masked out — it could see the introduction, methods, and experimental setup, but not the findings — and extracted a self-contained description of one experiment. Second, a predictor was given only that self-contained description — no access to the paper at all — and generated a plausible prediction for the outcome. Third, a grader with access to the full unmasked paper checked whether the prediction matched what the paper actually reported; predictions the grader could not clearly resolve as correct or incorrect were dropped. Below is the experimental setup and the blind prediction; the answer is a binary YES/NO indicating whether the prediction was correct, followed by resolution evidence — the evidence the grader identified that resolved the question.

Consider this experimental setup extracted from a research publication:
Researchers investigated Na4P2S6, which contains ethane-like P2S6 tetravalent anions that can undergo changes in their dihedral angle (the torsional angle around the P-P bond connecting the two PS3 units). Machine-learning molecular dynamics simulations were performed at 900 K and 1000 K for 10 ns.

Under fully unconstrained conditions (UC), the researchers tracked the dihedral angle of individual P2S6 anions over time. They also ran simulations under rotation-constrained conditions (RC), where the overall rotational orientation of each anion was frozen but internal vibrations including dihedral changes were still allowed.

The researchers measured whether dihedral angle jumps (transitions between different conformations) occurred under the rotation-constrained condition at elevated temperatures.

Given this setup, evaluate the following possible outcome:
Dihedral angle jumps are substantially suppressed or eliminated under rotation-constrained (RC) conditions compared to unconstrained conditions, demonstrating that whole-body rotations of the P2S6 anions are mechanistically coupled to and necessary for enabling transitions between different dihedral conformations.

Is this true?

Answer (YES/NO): NO